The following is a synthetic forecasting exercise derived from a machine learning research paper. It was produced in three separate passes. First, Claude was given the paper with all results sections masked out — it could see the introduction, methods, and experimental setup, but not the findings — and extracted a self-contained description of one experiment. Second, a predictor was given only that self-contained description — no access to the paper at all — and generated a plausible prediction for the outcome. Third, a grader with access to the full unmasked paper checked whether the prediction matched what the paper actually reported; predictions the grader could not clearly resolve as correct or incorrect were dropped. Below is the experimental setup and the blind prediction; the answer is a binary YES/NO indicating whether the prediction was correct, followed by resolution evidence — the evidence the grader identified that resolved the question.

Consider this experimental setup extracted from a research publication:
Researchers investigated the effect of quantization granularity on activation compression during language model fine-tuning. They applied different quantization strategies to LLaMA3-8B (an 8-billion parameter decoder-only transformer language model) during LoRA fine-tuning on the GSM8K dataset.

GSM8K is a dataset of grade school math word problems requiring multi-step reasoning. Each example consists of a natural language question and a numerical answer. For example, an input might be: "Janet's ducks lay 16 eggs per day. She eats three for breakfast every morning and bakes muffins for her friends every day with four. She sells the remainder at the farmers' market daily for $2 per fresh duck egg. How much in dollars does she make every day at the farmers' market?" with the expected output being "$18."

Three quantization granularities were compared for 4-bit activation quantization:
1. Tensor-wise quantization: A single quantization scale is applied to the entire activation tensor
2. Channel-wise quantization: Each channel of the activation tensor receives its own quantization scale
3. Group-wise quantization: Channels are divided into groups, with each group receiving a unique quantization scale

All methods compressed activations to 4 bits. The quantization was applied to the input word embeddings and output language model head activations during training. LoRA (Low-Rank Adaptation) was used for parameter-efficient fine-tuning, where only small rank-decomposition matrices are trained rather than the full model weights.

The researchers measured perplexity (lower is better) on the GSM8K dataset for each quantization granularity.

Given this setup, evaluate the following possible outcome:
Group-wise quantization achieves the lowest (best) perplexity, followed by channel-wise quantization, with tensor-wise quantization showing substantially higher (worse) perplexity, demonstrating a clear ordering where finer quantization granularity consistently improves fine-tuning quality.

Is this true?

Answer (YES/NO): YES